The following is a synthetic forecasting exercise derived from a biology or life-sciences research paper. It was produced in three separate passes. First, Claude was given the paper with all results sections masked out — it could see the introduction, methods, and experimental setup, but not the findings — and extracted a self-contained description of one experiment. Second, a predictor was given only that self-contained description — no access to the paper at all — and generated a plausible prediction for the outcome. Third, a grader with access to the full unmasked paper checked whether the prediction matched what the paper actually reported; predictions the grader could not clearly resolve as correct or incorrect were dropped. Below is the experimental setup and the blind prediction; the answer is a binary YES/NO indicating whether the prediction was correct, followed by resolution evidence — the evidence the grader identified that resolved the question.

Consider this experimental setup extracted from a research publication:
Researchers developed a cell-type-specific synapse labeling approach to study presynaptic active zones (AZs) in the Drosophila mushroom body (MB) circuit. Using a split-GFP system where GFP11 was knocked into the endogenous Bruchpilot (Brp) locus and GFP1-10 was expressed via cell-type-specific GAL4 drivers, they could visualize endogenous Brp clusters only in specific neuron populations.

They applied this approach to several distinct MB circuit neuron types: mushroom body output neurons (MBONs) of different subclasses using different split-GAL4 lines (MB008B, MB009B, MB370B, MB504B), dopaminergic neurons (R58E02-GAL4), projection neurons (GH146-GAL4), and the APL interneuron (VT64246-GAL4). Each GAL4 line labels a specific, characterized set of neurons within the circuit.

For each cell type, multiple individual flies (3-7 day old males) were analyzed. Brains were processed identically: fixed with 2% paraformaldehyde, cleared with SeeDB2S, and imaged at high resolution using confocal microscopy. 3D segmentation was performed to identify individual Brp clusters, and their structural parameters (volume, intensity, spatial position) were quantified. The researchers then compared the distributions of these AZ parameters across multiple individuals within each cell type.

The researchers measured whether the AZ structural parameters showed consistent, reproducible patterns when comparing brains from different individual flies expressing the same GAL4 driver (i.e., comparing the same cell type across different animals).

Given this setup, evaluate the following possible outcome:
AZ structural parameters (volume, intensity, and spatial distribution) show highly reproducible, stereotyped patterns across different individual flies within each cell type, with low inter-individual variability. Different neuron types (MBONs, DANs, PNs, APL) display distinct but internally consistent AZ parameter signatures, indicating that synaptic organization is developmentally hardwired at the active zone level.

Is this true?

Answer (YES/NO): NO